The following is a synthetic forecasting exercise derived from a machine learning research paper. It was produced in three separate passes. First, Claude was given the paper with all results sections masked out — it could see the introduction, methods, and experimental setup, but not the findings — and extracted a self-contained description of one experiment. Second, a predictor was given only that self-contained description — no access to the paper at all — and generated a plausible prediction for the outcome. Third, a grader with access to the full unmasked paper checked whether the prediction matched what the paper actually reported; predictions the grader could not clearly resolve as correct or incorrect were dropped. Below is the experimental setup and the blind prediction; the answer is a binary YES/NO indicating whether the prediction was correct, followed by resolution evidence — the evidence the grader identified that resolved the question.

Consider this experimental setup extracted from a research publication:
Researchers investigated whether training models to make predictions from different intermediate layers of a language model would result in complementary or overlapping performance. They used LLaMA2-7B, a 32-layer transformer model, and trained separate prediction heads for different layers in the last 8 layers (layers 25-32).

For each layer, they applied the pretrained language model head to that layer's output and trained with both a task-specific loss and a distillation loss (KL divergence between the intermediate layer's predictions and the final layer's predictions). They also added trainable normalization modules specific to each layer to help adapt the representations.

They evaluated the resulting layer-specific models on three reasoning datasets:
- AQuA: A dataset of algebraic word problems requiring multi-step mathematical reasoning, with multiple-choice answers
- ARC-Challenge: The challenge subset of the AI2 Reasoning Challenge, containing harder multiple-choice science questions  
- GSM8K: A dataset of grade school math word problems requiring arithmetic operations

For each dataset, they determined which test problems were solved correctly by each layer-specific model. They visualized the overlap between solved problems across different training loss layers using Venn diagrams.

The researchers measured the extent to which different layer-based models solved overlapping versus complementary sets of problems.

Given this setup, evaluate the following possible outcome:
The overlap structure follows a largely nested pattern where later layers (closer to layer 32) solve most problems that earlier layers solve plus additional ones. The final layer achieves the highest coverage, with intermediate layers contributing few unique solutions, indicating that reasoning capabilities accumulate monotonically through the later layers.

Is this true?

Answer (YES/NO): NO